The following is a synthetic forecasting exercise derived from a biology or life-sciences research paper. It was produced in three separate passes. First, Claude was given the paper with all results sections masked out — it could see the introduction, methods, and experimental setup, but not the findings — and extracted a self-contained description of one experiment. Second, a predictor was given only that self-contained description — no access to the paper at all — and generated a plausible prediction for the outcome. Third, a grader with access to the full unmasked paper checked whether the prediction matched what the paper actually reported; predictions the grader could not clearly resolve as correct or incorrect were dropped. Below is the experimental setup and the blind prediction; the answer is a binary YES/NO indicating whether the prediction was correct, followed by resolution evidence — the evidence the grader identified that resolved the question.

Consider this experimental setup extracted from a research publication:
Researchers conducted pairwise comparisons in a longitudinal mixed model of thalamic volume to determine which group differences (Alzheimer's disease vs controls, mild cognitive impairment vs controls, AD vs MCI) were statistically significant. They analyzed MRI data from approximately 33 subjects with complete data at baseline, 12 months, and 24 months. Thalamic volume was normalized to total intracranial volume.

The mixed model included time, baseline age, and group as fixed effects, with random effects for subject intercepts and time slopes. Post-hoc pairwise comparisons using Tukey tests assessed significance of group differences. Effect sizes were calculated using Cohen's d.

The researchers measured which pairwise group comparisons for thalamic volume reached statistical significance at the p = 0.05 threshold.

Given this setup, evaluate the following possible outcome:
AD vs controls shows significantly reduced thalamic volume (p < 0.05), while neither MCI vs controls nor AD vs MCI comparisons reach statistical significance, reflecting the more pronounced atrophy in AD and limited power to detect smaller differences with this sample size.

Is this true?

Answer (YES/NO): NO